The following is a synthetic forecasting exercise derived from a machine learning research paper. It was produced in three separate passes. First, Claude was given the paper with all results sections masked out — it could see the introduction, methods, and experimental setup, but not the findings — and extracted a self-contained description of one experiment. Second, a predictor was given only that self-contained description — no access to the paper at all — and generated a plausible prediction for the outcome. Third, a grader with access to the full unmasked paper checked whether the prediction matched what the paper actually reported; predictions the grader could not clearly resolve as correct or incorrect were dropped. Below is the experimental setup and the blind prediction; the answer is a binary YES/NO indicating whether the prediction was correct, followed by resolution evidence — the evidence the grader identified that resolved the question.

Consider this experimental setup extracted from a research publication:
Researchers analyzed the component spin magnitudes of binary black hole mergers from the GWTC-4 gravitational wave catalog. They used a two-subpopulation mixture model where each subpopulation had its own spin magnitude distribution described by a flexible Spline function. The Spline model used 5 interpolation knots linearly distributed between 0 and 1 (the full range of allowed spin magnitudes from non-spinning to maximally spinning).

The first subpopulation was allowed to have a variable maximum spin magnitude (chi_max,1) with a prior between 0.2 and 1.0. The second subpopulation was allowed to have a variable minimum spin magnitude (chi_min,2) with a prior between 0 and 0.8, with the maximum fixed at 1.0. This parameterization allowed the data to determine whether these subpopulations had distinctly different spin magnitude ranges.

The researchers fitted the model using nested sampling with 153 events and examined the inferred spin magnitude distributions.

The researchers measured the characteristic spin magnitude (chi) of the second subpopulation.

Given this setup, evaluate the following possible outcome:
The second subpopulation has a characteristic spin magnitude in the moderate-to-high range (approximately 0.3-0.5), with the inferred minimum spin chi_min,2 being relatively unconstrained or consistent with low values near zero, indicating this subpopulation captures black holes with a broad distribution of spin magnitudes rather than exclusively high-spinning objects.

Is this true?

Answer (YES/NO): NO